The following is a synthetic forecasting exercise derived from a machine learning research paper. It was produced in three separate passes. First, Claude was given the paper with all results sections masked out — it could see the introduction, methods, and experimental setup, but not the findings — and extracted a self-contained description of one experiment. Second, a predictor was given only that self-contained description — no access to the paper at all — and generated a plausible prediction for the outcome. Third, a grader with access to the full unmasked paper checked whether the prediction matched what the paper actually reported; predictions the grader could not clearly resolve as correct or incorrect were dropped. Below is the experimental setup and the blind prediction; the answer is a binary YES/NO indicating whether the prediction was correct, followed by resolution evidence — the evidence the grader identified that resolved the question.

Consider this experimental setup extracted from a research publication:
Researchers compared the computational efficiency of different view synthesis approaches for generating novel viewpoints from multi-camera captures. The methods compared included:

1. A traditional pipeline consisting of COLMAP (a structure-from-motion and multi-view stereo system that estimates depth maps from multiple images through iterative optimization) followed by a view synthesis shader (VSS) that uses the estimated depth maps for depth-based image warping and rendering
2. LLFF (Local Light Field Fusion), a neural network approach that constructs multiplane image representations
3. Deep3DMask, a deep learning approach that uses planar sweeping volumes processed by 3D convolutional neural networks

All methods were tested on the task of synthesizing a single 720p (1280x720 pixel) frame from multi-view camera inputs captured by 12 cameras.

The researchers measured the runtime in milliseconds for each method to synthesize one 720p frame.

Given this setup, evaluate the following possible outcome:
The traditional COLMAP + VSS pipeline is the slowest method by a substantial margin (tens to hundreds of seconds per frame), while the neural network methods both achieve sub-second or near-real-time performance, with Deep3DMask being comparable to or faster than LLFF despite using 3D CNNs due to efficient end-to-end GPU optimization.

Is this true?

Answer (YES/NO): NO